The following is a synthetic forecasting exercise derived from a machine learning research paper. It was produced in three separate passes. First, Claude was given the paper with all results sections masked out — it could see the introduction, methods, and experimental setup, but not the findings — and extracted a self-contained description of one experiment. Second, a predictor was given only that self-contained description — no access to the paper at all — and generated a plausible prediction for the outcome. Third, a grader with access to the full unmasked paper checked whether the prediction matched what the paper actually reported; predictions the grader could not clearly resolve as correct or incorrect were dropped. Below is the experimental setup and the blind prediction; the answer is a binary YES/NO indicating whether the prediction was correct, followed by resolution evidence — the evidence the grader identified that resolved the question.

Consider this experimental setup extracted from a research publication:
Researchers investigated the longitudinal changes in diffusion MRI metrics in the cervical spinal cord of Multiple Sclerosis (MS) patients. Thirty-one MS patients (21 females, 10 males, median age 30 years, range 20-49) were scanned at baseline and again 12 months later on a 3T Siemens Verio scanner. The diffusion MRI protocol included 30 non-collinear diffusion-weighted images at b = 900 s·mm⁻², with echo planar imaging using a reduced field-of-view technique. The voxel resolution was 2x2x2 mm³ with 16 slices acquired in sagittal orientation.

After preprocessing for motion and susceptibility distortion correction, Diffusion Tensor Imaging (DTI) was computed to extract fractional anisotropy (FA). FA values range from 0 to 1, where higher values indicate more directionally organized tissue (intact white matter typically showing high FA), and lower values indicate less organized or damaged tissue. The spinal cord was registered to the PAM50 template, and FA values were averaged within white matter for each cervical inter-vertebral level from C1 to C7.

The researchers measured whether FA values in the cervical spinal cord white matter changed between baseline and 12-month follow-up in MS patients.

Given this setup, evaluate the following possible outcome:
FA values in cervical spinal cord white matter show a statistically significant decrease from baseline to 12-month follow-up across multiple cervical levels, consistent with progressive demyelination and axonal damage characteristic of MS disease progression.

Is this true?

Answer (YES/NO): NO